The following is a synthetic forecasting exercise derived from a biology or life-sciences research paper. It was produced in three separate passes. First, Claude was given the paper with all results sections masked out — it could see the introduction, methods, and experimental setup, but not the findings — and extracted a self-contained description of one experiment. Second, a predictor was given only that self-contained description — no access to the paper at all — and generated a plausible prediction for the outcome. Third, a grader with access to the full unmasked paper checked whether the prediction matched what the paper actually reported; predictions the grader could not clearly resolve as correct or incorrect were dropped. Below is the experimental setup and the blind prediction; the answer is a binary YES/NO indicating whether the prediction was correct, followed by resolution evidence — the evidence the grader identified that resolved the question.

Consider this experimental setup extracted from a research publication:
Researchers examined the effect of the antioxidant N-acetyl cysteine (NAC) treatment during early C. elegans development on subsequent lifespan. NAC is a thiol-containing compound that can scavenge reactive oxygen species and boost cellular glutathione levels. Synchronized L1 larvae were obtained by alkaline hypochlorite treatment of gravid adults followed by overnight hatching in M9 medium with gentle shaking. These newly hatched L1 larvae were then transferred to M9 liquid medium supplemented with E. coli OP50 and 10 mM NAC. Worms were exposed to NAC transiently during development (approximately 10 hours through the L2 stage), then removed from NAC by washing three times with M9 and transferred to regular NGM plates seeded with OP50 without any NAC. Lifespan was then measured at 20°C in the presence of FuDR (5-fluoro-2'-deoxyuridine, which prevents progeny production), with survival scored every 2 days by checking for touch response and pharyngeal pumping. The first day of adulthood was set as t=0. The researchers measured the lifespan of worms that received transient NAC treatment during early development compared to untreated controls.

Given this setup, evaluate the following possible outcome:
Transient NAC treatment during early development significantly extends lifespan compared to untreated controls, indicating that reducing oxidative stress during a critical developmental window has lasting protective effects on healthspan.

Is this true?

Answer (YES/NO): NO